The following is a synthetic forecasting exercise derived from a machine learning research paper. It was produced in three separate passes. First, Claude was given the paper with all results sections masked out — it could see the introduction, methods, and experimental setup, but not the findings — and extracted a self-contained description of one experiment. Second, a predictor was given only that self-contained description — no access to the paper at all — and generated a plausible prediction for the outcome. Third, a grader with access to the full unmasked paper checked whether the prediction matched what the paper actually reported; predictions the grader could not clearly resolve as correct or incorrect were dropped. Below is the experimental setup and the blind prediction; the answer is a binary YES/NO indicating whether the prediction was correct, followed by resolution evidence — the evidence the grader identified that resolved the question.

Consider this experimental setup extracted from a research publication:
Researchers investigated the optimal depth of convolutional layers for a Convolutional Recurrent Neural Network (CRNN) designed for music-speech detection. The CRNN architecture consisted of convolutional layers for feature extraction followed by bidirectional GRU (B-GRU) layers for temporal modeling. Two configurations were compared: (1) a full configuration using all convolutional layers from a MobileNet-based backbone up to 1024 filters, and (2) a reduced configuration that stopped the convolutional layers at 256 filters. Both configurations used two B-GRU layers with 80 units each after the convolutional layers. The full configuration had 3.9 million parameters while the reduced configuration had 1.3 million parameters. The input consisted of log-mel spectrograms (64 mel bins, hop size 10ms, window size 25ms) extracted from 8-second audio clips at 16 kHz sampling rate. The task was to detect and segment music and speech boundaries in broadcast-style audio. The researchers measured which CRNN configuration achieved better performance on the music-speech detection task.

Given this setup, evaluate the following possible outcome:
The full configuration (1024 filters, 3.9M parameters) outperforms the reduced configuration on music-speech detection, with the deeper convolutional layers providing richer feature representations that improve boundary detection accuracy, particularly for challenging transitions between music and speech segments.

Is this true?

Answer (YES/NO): NO